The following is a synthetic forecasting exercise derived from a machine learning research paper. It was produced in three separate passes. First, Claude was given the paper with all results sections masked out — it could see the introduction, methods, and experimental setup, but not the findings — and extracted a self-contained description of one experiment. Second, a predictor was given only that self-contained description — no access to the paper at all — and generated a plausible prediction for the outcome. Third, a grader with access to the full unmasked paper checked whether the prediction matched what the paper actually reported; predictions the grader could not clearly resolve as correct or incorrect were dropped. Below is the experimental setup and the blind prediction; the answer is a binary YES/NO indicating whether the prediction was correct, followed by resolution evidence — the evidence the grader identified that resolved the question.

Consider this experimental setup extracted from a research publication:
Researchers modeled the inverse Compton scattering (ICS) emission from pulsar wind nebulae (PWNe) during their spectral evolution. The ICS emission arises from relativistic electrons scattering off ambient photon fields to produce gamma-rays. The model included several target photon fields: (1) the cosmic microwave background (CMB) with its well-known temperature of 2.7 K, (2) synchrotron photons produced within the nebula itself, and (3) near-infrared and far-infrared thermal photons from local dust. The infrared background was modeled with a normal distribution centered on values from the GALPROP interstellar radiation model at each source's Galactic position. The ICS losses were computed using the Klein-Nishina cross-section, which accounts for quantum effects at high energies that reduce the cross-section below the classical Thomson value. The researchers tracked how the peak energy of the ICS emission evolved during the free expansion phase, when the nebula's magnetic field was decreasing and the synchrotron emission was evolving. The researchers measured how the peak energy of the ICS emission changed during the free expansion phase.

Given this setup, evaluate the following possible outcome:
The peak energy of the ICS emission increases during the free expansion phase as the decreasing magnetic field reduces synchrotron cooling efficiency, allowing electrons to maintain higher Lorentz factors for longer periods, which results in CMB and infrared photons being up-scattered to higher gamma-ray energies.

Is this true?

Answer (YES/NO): YES